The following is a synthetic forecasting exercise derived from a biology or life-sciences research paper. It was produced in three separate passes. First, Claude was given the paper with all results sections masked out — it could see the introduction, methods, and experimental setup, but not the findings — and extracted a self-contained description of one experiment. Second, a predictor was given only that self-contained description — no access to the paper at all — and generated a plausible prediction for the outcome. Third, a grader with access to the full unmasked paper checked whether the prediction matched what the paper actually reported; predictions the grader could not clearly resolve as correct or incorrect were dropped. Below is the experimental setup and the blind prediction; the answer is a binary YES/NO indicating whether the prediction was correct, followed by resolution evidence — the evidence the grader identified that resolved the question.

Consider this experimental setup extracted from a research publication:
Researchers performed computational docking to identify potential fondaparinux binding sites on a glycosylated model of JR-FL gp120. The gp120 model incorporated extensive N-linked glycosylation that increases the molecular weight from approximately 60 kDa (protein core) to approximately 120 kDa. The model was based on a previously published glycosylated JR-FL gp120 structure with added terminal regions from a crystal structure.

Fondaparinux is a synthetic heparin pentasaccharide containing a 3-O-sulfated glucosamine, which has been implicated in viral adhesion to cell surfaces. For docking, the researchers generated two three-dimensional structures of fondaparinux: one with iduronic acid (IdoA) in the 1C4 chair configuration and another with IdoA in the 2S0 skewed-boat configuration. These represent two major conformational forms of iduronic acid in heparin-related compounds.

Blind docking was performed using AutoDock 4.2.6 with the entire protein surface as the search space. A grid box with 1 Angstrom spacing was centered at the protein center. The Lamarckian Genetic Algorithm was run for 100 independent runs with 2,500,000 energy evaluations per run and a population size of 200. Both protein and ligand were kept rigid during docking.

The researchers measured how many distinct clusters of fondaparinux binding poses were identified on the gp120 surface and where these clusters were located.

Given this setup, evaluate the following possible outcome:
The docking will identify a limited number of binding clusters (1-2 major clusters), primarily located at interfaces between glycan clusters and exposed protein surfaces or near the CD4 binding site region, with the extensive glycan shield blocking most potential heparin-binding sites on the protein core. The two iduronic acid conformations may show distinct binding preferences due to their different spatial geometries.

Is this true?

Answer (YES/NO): NO